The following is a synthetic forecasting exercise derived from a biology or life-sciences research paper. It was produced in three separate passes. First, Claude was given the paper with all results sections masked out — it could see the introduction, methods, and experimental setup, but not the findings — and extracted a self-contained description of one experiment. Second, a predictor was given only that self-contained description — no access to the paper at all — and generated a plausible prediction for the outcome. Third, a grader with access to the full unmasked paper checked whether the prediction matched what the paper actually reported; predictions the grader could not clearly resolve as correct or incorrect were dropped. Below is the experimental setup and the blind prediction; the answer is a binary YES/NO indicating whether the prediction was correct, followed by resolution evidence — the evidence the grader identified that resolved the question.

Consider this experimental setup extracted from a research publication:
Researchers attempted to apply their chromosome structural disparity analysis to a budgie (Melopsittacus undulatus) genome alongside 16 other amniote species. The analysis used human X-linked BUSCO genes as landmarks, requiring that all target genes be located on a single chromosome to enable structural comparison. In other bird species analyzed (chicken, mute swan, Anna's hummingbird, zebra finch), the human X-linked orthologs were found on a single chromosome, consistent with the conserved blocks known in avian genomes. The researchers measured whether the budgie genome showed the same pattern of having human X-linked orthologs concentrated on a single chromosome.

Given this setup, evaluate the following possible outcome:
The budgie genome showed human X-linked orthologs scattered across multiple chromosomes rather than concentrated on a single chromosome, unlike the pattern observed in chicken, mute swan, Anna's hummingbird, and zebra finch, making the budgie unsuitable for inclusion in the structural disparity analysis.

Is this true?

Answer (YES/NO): YES